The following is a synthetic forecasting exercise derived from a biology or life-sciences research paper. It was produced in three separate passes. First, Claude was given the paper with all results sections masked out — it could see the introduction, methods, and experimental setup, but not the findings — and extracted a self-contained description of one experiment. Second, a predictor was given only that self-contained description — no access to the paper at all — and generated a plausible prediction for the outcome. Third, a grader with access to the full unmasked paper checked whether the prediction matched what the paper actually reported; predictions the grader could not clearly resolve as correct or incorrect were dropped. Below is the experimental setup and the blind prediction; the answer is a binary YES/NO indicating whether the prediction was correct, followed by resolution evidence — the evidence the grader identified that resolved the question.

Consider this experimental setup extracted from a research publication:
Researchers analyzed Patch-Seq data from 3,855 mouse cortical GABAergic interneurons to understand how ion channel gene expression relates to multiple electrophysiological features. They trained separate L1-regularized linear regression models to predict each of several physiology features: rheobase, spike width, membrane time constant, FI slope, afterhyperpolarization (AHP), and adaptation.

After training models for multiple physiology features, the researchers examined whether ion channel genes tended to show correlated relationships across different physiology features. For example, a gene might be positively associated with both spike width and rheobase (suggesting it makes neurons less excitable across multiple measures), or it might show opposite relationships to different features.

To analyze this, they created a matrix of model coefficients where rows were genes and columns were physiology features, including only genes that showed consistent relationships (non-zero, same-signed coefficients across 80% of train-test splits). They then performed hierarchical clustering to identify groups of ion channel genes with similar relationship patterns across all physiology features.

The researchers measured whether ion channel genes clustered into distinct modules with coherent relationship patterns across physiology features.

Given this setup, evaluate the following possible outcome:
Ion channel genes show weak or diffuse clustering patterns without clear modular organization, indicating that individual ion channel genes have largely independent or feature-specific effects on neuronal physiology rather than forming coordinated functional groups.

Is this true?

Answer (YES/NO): NO